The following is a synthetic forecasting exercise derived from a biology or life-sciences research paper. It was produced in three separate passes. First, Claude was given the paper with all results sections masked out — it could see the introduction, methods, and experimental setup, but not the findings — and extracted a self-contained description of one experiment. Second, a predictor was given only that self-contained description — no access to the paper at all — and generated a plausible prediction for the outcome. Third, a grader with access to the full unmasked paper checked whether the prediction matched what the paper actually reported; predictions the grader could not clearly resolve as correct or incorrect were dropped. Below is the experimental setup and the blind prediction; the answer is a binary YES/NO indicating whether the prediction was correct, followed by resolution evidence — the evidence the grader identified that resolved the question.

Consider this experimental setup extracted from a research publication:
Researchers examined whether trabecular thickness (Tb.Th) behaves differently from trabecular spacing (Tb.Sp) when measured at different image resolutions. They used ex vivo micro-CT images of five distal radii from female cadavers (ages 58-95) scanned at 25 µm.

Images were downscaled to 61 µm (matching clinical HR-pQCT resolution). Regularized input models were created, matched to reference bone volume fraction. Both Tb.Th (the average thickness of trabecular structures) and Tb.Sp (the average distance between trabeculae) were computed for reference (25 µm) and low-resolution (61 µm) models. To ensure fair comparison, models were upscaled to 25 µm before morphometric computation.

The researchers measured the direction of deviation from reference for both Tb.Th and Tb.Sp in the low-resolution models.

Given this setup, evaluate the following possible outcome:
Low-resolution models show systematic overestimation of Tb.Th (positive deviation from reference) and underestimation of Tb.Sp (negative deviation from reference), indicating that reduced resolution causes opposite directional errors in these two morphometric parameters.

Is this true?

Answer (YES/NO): NO